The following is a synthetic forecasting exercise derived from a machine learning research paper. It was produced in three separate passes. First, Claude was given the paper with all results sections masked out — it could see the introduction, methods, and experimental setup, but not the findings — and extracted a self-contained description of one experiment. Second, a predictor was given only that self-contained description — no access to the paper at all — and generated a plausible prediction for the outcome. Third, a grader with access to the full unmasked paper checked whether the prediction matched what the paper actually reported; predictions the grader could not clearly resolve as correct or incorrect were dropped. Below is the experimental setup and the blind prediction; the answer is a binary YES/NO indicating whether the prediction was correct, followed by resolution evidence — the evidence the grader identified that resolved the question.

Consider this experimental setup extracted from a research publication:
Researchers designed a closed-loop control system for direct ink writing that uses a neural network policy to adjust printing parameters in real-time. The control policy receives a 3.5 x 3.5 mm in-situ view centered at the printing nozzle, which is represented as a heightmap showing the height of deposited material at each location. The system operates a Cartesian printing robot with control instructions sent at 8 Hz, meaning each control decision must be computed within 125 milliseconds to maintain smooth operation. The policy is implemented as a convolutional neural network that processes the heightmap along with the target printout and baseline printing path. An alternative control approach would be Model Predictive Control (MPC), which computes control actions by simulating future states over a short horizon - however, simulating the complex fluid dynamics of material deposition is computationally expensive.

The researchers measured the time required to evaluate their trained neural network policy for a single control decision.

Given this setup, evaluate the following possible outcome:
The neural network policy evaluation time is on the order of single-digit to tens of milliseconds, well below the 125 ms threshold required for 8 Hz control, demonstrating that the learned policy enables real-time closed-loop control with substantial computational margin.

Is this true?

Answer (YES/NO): YES